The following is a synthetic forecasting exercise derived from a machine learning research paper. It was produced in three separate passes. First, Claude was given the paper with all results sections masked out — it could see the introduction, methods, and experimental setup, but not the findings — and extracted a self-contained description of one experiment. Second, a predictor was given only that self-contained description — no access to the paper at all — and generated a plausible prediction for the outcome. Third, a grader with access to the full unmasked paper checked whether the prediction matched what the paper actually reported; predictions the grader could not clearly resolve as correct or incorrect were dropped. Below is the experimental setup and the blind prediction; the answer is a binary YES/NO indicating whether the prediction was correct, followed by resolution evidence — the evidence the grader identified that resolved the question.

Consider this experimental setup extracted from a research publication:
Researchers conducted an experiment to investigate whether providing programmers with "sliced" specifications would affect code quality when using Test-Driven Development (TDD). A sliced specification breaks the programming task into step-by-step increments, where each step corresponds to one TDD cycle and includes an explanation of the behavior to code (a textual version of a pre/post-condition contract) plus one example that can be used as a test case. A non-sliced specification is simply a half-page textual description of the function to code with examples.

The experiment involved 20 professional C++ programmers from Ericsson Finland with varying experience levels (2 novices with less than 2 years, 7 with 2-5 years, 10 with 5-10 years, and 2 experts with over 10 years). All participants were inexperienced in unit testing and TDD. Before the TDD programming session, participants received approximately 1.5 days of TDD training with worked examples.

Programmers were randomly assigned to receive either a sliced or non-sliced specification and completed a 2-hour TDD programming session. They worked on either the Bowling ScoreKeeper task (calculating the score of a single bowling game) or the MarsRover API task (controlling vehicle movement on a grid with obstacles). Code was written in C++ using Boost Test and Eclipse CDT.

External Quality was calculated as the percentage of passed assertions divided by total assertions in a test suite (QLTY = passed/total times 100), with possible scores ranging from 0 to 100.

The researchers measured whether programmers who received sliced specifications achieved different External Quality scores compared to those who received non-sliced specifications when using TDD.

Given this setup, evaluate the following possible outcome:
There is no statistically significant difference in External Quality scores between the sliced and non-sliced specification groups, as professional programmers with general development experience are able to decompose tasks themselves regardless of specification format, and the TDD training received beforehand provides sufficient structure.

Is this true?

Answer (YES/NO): NO